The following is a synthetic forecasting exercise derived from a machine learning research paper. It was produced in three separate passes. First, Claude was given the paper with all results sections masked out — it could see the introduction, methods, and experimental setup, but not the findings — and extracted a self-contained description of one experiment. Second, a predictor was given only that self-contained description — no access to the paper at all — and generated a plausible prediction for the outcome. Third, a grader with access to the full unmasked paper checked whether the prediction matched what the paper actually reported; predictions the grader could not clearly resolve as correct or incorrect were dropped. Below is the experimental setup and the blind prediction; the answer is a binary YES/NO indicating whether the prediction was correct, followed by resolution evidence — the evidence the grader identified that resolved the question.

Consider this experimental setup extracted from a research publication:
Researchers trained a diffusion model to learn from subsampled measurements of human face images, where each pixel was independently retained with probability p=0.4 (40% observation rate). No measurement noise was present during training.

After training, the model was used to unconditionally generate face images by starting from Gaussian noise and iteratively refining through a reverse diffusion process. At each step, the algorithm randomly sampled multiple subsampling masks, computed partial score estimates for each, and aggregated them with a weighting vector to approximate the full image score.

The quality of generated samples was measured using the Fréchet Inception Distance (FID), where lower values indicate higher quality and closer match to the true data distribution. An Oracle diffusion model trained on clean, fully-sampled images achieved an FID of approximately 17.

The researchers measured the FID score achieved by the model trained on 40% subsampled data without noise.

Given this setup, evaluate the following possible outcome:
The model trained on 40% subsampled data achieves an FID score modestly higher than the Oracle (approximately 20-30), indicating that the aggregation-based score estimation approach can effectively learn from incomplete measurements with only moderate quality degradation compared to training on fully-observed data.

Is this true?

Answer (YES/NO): NO